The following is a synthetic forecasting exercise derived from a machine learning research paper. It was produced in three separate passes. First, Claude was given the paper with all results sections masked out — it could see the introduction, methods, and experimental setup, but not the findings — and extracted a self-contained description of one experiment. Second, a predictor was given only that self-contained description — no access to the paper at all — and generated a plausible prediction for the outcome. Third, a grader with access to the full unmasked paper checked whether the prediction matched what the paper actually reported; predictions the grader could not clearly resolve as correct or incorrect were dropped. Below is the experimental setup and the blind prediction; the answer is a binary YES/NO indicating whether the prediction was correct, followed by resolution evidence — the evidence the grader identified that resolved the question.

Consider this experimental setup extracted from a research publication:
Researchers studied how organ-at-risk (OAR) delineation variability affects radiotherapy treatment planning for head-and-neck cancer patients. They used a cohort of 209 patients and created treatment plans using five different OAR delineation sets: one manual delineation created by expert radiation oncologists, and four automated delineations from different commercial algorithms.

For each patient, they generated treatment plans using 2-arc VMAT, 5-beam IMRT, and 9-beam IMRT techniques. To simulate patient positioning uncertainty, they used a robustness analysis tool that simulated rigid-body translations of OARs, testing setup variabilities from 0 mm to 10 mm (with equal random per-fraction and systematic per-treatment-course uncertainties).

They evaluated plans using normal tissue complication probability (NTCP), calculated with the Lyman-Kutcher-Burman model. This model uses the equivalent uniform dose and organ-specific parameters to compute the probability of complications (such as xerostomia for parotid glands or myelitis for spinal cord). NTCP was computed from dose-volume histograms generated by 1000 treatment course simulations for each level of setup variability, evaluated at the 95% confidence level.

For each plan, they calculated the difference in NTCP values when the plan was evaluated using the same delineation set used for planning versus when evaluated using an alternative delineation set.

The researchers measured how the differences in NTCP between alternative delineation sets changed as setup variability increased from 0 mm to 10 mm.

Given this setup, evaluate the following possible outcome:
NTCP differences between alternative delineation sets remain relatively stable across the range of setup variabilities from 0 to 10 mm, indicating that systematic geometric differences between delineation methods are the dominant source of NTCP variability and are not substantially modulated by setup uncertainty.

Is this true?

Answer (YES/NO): NO